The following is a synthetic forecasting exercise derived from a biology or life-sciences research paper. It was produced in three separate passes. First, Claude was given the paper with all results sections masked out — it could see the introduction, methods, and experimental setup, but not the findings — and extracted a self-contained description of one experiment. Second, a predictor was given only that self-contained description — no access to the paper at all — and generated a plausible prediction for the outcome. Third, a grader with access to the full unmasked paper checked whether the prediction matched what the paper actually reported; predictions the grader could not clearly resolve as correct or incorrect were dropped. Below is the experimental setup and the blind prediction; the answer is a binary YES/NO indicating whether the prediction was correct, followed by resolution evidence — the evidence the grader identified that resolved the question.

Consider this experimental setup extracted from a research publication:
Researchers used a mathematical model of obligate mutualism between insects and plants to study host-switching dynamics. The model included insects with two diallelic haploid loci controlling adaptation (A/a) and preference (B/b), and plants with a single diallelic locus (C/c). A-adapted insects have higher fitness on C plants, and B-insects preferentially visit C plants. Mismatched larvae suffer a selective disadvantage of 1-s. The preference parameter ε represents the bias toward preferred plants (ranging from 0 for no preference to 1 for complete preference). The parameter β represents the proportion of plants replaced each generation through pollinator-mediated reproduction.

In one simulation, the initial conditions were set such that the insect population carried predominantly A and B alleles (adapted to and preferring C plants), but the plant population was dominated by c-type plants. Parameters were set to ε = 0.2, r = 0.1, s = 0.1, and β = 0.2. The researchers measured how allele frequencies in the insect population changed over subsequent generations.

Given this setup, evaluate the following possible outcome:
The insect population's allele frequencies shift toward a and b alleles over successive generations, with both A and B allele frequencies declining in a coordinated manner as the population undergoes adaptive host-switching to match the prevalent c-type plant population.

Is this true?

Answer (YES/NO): YES